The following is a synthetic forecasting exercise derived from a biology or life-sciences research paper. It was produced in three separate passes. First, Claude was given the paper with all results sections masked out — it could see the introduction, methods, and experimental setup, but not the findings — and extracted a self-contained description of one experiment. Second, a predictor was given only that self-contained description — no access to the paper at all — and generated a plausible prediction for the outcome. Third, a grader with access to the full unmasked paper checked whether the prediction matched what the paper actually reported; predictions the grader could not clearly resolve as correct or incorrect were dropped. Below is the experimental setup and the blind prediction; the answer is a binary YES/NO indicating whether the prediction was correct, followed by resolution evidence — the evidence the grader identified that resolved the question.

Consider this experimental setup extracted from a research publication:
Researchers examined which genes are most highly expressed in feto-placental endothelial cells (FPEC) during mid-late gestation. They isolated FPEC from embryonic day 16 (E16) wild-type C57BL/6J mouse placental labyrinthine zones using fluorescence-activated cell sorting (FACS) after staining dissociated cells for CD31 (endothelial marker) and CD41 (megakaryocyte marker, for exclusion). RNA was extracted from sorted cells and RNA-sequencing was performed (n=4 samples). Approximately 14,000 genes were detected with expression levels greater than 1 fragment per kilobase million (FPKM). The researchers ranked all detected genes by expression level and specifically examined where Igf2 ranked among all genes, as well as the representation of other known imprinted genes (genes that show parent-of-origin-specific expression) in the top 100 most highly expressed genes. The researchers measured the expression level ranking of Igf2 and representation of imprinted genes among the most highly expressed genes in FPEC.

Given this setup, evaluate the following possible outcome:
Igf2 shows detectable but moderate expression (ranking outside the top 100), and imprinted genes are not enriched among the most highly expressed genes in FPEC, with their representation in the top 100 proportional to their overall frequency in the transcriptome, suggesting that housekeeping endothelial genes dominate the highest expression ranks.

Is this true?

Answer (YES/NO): NO